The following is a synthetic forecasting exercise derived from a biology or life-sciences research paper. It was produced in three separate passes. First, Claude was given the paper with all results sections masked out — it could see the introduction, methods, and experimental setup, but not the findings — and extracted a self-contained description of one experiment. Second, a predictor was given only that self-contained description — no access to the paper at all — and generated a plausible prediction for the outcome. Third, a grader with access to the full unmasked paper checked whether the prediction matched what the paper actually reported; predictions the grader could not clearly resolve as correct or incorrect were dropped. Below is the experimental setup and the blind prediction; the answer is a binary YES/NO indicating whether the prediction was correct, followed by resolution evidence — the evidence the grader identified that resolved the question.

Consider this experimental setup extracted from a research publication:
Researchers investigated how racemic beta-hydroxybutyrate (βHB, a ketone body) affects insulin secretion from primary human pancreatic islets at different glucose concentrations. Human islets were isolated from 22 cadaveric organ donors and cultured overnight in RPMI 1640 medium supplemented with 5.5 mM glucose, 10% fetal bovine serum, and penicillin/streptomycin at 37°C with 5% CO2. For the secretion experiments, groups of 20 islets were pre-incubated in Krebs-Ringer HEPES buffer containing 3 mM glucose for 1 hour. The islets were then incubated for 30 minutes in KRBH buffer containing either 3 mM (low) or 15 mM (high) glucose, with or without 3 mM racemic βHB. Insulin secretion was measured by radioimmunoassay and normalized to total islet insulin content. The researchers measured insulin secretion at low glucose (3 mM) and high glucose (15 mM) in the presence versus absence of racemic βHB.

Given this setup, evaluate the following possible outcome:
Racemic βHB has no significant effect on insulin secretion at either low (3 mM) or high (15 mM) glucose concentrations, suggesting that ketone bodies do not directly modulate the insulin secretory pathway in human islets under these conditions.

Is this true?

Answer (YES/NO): NO